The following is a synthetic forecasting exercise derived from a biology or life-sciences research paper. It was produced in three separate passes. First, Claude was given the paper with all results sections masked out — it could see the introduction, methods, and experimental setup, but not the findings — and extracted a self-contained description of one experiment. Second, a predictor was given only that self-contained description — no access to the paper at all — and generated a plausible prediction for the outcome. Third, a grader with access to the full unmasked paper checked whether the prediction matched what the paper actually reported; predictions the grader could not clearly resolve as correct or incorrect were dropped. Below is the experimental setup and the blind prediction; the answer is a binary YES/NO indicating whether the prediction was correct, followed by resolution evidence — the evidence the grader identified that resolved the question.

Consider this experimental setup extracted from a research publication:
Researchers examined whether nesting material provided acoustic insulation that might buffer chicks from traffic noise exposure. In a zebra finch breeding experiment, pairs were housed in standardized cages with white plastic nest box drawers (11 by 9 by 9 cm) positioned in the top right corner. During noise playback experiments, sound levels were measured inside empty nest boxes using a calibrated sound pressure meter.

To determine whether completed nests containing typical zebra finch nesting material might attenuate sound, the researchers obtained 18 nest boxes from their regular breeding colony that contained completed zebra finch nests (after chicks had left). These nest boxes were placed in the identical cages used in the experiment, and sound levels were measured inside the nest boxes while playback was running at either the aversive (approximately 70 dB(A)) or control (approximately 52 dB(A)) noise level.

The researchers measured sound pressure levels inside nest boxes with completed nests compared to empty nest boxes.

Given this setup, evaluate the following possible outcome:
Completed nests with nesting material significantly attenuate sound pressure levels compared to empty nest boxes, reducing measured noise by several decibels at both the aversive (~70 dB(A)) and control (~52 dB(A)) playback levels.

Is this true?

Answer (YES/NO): NO